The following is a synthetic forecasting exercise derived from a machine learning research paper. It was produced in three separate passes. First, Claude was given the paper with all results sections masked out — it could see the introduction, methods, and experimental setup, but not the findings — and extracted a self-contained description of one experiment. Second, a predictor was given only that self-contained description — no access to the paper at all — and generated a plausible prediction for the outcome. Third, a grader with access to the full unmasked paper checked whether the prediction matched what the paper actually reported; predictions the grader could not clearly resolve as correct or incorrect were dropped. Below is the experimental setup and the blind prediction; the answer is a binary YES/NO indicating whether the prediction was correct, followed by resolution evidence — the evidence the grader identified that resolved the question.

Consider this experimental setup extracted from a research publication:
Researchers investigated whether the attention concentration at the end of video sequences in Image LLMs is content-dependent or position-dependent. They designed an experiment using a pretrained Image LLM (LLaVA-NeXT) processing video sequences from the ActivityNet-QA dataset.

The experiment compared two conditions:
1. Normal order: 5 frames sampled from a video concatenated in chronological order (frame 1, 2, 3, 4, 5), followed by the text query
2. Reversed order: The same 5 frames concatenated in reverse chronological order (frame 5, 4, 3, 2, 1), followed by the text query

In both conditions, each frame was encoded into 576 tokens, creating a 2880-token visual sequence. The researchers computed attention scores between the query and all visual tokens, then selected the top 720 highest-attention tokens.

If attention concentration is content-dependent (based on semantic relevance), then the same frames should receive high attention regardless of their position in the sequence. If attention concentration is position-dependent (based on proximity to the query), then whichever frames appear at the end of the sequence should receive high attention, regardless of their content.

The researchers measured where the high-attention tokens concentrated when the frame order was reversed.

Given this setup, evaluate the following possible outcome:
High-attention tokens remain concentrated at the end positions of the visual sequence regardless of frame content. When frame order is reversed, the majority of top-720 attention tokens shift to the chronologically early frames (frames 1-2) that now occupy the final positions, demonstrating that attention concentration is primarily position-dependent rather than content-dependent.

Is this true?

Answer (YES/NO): YES